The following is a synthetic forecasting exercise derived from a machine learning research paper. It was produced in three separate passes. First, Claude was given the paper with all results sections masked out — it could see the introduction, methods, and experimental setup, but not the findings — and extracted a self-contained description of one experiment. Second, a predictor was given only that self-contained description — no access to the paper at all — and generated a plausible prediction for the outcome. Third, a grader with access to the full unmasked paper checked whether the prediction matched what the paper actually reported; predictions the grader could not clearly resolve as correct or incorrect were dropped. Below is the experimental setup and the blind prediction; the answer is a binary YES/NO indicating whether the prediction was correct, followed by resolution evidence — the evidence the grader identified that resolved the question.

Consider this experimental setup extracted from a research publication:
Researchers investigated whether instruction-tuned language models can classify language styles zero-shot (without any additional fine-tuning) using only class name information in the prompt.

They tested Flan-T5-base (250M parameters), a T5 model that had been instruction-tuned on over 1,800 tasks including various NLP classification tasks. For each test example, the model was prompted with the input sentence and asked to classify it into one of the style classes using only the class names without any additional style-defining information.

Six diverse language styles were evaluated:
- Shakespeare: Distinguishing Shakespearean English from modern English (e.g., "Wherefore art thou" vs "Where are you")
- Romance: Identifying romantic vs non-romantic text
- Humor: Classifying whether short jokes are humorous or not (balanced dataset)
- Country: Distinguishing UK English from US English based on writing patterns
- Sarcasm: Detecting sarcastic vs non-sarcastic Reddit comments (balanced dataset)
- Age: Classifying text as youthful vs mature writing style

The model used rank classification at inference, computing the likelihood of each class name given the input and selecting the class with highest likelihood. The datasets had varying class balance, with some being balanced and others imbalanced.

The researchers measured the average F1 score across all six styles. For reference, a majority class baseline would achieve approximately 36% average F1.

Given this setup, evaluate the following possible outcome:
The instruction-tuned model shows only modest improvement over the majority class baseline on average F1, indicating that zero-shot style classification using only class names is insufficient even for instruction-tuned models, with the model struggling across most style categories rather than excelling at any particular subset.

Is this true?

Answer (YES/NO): NO